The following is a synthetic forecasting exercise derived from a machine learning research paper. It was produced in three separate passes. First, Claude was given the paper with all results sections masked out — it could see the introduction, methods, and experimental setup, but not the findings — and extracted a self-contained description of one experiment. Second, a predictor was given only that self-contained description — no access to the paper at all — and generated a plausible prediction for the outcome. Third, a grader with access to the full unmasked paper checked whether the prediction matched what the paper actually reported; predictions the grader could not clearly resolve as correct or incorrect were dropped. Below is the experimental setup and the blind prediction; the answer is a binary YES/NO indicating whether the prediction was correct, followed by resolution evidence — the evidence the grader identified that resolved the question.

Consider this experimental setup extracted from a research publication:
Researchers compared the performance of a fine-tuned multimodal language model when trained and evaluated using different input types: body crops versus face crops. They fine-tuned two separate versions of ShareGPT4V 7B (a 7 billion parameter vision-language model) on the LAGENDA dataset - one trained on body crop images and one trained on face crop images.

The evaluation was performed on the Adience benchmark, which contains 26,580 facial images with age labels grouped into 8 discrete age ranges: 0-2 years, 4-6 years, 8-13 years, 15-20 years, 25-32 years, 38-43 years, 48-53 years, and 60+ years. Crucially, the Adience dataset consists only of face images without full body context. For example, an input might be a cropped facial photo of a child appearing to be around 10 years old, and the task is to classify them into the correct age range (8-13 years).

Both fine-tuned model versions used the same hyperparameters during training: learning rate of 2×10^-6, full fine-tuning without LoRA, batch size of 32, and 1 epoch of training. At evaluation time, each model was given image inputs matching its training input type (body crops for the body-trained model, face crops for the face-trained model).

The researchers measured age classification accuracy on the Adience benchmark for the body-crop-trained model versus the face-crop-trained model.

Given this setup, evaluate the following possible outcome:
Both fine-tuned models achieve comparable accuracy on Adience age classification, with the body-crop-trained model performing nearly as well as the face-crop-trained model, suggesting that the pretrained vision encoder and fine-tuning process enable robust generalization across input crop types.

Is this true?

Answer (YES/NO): YES